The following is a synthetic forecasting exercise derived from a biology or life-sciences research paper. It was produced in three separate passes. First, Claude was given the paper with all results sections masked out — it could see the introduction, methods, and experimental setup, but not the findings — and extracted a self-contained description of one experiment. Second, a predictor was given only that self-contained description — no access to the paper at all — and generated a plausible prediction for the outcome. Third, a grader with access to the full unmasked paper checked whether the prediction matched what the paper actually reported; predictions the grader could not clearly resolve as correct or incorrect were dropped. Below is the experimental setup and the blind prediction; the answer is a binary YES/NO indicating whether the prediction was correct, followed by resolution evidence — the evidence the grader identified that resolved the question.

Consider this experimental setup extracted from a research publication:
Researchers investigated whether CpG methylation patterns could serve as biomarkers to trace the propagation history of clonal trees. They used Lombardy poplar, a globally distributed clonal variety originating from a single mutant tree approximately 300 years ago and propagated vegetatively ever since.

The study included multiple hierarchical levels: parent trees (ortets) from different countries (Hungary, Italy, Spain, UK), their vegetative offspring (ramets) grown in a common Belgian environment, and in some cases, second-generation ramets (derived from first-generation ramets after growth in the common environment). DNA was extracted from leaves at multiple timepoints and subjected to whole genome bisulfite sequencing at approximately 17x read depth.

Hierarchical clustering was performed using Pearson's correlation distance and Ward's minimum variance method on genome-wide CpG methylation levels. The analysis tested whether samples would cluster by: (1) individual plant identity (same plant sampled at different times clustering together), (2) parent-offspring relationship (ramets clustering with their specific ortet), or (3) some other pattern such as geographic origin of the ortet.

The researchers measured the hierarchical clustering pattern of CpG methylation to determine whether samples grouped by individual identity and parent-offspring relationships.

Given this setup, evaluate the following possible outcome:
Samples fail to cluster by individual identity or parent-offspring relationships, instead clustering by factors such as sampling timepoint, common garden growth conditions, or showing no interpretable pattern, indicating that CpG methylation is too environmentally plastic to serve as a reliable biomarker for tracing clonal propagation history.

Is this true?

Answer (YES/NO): NO